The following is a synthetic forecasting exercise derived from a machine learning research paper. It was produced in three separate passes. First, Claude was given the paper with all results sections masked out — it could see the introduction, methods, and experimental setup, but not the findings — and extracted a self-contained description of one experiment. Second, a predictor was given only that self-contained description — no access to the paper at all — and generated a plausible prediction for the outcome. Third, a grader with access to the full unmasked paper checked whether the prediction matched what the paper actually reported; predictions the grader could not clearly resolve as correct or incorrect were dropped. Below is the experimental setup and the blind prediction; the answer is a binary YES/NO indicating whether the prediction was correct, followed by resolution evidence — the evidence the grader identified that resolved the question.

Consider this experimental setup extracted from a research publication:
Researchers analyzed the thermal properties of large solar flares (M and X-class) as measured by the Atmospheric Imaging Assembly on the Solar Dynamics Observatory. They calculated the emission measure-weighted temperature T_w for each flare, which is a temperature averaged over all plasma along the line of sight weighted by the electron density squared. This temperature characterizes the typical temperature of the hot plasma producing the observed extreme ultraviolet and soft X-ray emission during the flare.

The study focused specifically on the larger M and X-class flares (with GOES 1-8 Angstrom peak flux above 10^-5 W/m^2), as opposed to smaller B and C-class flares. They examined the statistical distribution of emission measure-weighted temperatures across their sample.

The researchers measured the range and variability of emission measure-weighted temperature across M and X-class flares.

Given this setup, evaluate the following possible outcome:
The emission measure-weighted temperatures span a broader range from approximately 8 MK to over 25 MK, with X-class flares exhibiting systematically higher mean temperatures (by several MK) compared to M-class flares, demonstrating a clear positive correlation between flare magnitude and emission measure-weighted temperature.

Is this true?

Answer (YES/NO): NO